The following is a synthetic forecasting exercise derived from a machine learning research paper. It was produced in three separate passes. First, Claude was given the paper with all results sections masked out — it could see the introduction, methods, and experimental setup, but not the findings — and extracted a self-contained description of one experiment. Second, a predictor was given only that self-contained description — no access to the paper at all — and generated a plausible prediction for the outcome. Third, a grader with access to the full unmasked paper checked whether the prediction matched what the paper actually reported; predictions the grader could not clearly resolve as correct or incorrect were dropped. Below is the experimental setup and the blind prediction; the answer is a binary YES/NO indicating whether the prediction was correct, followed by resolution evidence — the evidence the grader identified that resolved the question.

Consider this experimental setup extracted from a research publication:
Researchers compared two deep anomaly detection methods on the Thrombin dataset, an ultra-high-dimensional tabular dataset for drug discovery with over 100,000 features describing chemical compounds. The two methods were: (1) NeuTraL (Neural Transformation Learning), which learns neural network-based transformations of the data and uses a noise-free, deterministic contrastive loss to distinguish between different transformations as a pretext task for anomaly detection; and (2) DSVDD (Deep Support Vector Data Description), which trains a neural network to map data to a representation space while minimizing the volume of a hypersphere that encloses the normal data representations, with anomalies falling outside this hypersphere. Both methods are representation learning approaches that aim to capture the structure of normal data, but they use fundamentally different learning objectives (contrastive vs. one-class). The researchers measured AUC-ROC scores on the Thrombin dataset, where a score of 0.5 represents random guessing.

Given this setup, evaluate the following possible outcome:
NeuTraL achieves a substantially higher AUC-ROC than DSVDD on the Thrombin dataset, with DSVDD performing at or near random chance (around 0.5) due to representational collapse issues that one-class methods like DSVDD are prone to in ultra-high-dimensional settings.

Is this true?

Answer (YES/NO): NO